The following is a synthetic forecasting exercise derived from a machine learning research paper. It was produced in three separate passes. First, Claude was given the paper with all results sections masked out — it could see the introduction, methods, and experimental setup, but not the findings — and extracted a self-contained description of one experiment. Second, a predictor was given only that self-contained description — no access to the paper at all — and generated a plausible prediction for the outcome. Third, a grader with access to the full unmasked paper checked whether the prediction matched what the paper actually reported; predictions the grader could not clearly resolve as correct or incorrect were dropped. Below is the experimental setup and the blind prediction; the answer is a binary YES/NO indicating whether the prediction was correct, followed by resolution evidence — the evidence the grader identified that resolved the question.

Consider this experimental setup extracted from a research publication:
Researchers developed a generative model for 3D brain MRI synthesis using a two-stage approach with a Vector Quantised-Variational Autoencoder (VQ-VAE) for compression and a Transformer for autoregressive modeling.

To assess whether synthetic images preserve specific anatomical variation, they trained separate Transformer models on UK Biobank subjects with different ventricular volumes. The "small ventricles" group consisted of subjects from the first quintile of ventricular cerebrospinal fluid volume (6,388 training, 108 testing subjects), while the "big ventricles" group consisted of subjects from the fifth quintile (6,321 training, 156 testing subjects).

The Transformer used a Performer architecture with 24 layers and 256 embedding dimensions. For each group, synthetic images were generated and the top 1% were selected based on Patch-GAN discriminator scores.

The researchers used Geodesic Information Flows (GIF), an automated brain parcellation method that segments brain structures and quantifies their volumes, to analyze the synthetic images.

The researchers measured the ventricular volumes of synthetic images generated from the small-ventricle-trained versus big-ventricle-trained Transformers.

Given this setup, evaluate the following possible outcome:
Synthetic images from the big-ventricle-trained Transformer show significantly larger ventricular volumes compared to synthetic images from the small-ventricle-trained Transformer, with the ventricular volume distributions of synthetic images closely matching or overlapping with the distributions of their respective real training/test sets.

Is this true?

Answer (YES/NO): NO